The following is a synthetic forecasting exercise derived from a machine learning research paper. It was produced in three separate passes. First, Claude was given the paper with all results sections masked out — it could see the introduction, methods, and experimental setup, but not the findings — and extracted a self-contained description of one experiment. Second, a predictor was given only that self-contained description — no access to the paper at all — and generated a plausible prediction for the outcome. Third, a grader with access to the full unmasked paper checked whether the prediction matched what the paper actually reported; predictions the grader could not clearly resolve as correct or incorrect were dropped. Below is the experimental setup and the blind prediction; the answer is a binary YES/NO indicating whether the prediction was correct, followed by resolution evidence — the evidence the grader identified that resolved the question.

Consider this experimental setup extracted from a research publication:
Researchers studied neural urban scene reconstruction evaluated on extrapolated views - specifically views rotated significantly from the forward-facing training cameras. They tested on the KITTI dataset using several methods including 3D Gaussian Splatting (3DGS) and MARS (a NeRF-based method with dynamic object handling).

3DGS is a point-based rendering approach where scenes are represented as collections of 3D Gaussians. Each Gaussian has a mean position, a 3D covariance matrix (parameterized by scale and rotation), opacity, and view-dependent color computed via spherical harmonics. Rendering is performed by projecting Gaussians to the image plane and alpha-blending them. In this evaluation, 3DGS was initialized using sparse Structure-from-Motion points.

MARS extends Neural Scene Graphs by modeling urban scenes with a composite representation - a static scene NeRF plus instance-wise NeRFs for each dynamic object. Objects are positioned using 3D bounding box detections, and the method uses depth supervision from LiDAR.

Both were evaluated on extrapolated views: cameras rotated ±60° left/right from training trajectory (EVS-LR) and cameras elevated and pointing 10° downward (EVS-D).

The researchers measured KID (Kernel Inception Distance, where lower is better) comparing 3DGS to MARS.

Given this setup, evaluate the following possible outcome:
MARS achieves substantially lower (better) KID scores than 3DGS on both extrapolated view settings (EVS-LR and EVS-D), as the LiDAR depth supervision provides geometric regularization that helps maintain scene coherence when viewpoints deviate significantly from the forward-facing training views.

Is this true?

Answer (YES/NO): NO